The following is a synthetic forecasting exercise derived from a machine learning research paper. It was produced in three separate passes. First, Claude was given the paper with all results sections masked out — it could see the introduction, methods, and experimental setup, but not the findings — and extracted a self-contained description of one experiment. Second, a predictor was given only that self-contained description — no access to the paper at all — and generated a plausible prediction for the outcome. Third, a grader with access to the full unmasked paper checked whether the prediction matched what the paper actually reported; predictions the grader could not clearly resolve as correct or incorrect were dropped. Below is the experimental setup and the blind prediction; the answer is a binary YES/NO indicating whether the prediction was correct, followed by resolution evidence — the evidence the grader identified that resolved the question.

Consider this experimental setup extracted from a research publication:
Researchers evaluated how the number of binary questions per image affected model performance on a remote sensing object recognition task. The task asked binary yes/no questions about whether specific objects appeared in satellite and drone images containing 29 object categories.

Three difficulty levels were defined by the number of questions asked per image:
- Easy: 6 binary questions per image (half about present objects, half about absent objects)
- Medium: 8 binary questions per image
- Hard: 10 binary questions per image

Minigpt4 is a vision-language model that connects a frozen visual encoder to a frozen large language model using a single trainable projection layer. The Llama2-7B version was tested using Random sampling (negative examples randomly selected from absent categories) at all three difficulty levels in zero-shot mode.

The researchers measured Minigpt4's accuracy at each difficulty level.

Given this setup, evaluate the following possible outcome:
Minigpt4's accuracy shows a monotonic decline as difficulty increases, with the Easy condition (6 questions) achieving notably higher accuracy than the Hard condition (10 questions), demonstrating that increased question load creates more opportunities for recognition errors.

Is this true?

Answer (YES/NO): YES